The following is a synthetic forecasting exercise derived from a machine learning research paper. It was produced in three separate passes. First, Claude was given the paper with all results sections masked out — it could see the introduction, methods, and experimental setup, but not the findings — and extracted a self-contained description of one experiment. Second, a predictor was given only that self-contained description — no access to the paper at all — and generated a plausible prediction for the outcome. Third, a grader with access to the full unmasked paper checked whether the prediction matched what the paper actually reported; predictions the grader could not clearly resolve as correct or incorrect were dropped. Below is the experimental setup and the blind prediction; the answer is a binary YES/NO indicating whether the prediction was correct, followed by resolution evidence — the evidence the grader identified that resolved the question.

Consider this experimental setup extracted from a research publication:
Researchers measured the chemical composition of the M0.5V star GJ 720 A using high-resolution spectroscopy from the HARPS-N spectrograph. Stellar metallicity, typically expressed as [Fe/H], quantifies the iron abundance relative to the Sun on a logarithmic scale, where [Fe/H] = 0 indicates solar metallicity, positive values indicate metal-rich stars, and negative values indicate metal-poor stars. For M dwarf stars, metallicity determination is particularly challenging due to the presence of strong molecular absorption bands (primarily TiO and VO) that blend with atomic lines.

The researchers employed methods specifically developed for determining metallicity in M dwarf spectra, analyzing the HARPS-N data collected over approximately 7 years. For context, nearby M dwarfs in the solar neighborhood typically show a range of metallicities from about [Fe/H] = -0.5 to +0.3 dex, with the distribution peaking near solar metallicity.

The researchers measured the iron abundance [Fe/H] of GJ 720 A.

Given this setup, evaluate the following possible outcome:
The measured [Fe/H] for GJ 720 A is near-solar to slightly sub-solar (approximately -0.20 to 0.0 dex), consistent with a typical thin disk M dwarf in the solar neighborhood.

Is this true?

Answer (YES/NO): YES